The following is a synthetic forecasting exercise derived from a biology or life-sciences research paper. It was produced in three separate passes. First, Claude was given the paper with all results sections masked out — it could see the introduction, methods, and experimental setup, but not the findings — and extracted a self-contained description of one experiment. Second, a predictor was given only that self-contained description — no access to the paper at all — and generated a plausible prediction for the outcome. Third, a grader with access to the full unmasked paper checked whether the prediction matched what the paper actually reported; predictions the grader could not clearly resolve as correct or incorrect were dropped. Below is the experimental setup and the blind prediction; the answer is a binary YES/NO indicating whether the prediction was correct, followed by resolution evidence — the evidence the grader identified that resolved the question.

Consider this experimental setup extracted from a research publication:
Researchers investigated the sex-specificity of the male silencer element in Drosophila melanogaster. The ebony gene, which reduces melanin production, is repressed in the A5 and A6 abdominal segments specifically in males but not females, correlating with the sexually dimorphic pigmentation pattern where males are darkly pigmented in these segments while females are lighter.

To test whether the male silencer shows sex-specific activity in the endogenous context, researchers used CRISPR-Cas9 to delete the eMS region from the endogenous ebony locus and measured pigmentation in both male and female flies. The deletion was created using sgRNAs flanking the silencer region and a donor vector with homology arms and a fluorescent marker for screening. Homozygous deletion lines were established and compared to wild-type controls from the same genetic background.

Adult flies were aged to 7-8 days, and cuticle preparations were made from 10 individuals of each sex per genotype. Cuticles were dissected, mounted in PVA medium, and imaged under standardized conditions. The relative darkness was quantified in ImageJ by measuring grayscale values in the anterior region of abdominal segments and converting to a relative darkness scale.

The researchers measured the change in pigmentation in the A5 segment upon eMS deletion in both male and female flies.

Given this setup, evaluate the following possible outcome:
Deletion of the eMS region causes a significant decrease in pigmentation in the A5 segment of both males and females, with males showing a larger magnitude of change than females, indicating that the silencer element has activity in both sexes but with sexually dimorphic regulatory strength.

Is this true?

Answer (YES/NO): NO